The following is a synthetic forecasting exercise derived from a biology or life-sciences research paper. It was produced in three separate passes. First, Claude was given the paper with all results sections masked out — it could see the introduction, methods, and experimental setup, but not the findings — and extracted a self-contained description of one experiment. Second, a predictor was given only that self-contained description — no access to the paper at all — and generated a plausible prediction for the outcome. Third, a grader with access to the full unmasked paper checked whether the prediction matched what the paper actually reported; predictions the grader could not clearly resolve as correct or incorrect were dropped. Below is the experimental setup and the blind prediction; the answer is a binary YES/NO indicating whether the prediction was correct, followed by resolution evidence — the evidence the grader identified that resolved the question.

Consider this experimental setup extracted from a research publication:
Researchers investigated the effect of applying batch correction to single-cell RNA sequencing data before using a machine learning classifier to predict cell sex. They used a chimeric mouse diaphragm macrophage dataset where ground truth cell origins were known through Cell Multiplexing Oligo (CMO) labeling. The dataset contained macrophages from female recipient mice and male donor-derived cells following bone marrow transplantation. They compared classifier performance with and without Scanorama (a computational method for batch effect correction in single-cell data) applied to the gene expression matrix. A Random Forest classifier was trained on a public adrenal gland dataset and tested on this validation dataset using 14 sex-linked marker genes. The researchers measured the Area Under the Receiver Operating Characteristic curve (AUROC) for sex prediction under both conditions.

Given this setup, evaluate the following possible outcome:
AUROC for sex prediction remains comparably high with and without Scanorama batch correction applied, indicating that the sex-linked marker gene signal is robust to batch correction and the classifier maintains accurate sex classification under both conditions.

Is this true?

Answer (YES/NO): NO